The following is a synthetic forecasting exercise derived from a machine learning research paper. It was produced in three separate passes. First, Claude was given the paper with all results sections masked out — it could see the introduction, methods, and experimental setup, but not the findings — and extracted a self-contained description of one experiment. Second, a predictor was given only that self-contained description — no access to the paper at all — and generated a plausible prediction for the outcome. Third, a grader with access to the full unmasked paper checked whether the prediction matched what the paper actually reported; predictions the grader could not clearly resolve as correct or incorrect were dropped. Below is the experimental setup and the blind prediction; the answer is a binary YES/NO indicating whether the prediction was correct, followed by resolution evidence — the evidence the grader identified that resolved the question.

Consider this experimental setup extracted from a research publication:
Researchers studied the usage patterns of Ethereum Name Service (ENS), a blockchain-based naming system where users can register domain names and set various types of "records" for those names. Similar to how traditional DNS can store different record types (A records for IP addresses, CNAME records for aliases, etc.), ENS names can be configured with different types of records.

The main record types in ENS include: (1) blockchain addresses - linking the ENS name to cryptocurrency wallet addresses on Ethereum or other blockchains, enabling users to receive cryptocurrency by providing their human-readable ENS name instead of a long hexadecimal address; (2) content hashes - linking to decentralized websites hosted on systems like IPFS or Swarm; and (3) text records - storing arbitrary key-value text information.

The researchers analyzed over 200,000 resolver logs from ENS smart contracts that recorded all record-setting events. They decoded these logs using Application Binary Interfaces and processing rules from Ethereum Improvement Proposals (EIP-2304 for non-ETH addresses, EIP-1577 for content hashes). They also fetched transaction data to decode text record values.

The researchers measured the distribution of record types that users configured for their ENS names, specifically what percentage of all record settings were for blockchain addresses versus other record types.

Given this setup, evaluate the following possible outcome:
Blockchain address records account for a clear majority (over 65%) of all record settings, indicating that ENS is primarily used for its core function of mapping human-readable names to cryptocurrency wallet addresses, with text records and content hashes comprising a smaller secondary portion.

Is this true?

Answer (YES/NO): YES